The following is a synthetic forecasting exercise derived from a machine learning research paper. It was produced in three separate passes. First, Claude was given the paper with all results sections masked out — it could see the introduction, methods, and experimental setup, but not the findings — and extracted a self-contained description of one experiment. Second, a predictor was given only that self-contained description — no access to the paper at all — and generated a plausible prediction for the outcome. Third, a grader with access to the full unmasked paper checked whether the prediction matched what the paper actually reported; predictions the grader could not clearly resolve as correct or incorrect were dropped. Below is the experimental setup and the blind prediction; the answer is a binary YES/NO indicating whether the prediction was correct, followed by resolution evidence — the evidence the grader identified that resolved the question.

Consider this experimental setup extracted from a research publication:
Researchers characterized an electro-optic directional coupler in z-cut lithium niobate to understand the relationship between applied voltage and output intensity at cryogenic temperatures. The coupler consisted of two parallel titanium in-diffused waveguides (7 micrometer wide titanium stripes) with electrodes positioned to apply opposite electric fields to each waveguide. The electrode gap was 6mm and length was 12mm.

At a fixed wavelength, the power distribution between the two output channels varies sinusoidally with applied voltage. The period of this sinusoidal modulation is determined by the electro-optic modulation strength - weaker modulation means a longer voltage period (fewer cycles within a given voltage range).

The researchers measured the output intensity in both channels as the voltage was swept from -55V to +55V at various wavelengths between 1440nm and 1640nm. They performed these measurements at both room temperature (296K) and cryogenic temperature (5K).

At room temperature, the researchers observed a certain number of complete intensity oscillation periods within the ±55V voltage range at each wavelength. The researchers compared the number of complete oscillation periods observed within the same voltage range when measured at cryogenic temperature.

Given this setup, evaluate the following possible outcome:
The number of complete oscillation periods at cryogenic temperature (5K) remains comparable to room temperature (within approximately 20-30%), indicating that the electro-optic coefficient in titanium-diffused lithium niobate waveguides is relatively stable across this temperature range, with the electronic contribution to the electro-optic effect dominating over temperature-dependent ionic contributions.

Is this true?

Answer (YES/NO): NO